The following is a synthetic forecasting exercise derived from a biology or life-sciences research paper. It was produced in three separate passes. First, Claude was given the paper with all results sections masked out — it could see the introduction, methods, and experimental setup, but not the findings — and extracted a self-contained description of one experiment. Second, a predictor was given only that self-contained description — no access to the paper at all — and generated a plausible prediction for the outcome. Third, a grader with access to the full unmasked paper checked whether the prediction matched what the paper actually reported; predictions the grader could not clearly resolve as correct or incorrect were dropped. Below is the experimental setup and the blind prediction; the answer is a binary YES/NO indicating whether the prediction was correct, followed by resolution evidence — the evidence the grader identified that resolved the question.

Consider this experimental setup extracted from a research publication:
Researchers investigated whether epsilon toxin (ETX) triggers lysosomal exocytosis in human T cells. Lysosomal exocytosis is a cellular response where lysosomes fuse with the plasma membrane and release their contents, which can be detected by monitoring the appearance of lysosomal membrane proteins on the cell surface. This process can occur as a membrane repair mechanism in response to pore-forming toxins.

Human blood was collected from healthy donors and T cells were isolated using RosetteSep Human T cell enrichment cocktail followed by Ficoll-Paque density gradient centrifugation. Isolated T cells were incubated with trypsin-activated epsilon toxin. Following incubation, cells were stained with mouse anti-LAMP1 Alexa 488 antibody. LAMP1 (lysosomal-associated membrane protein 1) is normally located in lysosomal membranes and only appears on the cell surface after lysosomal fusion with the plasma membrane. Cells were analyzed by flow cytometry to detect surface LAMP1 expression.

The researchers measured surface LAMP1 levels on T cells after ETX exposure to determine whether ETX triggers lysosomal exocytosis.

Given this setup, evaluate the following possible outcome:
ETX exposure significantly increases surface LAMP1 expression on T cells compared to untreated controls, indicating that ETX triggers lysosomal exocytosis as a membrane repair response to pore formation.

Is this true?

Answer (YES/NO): YES